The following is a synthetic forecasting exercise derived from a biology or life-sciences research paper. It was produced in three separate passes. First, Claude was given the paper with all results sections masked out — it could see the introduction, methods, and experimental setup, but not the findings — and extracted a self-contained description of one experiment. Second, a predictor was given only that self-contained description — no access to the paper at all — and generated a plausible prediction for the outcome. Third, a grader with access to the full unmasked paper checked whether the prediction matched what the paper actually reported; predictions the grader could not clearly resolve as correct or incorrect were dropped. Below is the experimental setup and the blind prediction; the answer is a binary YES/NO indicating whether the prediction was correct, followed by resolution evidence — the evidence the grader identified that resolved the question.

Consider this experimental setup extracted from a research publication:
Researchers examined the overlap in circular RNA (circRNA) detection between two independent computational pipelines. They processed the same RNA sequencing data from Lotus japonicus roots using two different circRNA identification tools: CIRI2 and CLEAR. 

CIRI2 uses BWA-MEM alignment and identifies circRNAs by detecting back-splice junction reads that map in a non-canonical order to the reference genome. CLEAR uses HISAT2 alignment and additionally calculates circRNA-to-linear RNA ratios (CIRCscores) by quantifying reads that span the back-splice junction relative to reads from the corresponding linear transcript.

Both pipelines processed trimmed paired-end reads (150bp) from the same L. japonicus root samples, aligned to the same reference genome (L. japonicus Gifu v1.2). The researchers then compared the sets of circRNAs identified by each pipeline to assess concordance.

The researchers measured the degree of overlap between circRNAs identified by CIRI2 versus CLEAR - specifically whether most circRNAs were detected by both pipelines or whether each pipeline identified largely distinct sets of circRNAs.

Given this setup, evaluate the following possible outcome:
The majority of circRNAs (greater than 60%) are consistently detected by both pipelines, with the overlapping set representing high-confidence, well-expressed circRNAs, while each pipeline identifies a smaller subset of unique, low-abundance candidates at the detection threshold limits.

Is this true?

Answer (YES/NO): NO